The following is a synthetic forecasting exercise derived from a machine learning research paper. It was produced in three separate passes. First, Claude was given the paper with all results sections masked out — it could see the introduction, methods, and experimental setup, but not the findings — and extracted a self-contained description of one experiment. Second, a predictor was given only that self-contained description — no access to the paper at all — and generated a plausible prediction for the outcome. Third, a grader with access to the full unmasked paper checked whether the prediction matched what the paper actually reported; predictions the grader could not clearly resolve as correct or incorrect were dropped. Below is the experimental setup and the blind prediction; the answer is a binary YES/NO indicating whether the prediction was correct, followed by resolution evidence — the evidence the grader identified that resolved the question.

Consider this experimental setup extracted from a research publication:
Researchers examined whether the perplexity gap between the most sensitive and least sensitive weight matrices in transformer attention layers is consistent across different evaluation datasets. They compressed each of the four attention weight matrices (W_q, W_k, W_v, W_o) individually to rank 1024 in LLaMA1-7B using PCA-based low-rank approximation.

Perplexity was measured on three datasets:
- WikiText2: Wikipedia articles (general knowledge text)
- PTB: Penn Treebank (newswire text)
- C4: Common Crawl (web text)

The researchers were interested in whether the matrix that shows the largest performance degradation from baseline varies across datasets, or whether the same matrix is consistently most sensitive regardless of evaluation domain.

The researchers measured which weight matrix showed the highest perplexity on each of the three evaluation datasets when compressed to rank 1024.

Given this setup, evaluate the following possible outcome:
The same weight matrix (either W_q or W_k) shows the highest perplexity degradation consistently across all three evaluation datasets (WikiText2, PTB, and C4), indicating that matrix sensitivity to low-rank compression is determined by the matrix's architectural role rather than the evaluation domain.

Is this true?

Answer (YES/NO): NO